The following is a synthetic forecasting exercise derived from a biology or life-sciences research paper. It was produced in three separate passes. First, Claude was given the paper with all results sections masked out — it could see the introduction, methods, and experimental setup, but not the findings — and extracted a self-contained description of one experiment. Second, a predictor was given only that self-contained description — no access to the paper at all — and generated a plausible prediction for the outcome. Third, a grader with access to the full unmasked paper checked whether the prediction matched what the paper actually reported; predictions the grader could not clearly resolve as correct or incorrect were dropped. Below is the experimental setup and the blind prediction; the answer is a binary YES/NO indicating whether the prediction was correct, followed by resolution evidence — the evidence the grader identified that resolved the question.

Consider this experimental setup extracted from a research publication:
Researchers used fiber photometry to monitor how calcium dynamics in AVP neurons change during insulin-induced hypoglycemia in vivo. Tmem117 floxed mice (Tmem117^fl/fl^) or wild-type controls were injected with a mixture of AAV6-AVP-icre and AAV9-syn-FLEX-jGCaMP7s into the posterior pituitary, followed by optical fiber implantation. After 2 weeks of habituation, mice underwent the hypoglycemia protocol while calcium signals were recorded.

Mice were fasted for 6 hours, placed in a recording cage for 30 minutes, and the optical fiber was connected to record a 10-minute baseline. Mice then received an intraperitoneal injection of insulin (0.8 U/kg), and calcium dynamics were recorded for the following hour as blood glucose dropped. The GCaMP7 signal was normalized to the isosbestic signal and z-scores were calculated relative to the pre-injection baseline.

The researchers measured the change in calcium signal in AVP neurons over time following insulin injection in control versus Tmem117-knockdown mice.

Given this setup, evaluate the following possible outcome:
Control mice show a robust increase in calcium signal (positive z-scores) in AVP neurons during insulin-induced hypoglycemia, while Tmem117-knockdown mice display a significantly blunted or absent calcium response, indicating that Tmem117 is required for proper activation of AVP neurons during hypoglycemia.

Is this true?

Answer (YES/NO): NO